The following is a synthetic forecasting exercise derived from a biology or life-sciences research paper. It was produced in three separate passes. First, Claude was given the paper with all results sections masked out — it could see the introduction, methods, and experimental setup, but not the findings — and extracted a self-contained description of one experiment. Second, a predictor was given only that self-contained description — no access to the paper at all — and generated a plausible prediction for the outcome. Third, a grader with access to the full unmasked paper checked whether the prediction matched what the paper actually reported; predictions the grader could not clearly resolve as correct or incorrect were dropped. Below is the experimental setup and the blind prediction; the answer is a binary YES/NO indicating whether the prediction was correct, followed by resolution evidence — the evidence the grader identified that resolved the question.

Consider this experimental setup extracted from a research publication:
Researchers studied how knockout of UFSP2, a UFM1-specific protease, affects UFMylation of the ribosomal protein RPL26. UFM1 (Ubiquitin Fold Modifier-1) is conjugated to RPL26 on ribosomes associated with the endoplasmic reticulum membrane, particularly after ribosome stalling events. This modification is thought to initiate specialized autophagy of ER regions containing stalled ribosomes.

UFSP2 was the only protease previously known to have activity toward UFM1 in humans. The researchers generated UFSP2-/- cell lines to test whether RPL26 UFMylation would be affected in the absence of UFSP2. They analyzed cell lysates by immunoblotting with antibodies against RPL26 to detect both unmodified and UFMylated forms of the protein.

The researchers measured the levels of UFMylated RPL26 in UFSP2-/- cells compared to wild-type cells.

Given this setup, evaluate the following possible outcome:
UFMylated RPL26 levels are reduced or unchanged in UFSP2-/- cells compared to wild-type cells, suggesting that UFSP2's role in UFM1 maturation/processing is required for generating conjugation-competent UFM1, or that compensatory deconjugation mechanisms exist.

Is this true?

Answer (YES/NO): NO